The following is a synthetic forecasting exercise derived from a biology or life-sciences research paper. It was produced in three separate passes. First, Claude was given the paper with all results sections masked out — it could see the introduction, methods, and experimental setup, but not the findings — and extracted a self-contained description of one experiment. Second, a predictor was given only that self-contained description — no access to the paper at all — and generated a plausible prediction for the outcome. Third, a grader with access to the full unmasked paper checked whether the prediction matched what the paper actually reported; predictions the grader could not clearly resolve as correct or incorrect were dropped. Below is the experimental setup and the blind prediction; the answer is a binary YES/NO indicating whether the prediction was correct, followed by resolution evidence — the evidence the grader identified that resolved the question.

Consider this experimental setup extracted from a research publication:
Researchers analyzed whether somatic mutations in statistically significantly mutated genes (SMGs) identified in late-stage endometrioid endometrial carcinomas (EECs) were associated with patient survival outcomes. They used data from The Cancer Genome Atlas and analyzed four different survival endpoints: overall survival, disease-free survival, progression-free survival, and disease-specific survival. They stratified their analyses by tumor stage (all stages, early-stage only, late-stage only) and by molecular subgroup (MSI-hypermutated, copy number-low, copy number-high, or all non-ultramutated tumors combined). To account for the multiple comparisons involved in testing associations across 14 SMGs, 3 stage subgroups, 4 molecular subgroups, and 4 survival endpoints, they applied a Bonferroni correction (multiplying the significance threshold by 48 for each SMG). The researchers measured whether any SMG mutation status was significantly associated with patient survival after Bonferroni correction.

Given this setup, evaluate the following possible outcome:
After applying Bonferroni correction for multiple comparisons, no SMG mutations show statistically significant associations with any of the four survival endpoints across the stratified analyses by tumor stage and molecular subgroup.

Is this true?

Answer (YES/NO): YES